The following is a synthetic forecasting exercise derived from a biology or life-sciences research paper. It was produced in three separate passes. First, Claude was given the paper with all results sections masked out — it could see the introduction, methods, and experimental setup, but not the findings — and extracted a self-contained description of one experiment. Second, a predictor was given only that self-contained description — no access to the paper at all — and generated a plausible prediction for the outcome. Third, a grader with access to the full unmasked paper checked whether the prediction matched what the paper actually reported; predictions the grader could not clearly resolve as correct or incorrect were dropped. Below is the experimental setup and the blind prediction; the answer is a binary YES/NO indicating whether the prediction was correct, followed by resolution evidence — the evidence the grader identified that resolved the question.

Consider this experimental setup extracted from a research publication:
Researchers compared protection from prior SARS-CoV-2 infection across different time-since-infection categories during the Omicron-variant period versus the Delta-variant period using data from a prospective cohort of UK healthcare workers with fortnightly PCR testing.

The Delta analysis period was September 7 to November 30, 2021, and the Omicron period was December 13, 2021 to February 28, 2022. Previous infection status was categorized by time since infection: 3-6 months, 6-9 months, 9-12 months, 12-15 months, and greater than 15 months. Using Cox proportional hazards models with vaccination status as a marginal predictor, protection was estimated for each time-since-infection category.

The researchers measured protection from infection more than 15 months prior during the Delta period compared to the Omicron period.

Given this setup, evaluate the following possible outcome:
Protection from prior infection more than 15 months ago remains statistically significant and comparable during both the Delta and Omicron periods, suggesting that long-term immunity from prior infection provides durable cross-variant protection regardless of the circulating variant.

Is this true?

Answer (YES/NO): NO